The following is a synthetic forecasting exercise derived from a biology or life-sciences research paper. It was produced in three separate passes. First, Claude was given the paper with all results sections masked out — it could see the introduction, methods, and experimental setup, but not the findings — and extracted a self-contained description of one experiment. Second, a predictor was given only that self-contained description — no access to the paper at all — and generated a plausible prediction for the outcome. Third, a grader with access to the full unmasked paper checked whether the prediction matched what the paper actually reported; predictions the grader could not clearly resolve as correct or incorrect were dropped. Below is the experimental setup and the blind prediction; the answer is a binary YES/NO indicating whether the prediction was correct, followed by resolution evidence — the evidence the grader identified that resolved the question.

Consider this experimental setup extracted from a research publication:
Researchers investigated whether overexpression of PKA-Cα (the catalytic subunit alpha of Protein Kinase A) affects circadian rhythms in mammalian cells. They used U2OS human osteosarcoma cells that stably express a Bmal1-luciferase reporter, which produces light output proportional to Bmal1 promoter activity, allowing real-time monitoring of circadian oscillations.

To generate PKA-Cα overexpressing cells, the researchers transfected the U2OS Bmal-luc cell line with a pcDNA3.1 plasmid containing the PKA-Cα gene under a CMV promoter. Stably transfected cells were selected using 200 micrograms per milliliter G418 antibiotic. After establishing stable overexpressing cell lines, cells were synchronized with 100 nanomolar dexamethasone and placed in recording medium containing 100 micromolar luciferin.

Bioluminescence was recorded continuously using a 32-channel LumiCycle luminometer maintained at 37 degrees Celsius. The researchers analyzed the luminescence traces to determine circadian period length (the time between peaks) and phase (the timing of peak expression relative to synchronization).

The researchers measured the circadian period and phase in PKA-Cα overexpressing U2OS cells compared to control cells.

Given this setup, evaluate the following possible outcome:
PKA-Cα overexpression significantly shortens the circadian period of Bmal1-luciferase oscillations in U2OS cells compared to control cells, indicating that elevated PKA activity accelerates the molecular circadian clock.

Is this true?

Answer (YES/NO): YES